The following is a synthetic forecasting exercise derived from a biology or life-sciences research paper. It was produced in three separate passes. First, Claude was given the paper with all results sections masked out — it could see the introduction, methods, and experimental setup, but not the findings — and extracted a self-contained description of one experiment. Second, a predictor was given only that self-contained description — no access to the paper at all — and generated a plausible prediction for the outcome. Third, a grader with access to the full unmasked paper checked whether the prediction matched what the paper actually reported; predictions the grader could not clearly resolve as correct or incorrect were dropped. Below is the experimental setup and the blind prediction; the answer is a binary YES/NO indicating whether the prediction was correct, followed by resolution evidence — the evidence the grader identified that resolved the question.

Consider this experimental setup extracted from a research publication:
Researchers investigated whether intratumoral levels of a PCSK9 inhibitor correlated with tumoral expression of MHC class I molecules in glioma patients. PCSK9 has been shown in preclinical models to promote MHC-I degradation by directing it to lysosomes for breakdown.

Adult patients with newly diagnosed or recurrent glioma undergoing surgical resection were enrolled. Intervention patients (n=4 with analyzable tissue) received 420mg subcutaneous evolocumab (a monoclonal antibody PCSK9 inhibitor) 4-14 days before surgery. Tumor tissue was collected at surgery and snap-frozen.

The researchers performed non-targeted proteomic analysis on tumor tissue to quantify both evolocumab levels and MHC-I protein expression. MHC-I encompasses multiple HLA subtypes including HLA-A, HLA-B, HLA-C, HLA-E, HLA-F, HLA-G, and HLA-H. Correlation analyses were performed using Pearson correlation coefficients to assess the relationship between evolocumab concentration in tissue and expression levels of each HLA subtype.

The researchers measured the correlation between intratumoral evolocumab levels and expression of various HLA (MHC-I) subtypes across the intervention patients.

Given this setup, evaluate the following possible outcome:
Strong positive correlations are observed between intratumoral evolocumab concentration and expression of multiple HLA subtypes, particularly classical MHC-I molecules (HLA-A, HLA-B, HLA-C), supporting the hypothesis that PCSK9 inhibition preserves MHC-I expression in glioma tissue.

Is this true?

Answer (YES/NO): NO